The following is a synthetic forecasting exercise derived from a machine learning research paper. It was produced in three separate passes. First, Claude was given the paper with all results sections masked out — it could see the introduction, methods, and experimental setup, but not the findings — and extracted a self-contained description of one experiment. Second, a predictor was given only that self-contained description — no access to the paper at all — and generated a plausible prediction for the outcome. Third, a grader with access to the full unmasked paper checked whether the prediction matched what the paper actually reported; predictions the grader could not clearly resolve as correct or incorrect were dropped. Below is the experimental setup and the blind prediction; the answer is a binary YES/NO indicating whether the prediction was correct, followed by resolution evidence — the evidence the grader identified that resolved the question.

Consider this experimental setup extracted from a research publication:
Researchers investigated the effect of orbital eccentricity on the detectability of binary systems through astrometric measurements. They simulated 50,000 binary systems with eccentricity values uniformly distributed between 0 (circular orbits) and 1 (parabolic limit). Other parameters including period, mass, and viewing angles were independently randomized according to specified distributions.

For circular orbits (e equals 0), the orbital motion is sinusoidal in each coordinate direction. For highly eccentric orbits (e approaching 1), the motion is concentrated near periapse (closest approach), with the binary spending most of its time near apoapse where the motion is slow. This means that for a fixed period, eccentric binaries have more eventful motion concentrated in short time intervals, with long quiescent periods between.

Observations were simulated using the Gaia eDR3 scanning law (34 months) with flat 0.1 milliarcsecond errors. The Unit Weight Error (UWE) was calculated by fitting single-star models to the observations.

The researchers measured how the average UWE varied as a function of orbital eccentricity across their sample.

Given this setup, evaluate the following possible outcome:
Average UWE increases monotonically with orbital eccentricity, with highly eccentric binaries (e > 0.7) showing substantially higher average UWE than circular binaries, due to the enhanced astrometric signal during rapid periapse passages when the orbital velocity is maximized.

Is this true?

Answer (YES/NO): NO